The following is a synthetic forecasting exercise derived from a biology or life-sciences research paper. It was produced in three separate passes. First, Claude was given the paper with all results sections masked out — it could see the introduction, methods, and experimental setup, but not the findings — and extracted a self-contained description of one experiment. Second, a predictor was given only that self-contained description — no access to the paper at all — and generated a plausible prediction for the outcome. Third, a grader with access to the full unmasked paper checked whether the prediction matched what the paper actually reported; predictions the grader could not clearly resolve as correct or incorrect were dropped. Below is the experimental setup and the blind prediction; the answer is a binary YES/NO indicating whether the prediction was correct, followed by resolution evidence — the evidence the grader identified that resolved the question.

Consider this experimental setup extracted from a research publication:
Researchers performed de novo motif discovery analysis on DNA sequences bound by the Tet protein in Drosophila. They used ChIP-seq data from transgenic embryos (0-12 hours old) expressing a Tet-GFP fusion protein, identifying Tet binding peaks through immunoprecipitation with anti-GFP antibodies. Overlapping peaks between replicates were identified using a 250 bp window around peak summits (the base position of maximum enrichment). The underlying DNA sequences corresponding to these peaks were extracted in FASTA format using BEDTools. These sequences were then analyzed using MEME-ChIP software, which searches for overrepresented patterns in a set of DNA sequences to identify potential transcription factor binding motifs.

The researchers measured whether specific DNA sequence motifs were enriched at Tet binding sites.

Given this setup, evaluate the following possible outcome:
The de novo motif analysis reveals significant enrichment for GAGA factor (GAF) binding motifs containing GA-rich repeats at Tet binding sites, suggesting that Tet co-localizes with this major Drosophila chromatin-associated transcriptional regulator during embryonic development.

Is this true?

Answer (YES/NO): NO